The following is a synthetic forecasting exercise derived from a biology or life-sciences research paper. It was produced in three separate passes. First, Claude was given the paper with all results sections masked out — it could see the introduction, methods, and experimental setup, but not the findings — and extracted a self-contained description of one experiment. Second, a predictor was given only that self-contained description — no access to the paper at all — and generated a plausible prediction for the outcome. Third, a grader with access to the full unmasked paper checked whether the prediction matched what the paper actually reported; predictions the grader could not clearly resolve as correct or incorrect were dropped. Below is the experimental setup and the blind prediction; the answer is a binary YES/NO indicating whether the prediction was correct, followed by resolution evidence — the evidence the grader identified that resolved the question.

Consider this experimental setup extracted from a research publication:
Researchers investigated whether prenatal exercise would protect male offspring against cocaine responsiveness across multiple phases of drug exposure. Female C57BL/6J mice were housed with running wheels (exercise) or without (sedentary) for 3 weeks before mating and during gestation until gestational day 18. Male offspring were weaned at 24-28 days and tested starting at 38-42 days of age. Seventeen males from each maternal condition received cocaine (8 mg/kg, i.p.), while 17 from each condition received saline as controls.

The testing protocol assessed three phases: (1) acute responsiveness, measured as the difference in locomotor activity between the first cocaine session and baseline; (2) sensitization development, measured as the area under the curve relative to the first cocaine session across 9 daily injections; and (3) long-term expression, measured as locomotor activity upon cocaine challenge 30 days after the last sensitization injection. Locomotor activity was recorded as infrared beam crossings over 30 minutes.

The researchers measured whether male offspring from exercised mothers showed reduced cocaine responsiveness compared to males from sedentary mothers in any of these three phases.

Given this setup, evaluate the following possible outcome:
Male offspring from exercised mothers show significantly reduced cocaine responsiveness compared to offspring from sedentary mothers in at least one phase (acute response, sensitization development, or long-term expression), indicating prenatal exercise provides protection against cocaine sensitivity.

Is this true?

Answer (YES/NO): NO